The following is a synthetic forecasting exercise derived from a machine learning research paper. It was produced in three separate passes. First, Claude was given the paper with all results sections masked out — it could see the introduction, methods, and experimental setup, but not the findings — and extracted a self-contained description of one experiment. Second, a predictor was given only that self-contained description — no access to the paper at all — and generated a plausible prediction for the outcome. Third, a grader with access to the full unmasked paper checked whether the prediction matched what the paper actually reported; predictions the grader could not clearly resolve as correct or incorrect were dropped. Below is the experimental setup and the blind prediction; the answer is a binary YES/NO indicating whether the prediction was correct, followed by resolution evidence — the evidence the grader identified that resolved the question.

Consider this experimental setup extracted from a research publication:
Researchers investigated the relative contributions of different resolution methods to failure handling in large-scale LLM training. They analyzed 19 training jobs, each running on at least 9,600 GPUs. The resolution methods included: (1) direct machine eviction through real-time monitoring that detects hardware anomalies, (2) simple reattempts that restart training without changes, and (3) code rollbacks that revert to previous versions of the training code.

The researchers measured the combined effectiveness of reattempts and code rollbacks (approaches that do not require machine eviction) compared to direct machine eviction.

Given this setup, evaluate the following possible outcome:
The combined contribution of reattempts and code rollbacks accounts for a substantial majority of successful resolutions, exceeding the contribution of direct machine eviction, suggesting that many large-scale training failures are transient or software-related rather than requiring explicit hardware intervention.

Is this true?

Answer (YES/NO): NO